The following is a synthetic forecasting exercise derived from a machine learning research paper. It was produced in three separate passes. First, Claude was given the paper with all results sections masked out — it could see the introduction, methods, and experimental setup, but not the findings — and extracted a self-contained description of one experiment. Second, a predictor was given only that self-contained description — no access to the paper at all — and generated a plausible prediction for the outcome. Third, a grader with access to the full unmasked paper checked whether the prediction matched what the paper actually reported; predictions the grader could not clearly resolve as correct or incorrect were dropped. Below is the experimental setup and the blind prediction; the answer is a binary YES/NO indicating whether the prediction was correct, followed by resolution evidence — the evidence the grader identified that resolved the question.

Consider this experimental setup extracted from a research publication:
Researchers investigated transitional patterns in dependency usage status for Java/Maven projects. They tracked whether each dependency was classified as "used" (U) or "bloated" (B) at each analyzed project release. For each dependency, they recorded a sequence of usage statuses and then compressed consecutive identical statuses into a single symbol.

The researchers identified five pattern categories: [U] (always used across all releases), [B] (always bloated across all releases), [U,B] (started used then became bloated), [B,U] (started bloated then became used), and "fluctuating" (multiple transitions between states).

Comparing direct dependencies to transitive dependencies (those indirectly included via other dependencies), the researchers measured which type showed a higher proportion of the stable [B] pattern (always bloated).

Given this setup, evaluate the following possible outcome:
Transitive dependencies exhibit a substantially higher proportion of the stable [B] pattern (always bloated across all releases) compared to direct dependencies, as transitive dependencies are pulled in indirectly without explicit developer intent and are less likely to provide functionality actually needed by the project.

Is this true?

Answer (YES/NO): YES